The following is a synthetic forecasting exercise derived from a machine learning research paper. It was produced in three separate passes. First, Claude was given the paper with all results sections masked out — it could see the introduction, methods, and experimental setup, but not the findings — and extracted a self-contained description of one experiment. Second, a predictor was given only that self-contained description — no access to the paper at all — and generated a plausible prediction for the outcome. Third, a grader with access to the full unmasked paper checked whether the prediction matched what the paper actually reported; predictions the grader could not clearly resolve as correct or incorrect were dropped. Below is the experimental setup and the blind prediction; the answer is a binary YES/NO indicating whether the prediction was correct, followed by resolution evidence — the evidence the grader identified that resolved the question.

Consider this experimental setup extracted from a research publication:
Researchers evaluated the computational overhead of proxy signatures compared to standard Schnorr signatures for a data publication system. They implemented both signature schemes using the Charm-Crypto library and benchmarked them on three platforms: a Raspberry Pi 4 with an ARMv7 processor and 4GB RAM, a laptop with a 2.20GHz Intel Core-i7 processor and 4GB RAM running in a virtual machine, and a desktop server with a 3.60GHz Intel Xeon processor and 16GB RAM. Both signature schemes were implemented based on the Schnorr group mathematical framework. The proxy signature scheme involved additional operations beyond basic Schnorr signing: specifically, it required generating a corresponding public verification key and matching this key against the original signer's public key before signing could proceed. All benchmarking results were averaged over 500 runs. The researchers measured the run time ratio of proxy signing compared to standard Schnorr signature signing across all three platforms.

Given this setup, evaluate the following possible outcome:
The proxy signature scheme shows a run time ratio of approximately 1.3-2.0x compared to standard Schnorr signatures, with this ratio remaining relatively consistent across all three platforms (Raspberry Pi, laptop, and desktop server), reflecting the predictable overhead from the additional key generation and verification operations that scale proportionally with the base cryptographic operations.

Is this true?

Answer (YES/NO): NO